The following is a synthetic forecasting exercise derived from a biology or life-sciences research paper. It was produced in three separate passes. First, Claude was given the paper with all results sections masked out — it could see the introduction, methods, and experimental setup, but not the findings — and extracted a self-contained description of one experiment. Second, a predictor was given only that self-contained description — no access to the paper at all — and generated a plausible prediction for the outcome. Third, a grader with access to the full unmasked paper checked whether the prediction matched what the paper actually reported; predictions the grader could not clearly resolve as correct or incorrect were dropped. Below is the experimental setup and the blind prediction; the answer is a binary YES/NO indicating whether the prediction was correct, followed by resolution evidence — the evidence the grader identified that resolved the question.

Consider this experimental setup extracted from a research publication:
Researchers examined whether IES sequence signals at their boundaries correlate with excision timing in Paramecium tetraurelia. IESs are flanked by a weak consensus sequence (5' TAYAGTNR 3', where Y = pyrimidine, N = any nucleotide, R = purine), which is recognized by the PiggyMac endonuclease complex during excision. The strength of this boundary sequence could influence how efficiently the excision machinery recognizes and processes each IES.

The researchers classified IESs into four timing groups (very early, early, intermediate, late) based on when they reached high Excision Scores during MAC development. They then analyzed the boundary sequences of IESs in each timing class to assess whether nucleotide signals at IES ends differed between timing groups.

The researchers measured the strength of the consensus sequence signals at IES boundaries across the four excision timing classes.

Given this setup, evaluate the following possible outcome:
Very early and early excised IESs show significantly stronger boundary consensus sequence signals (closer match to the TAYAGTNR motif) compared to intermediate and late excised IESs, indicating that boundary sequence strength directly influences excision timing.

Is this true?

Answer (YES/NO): YES